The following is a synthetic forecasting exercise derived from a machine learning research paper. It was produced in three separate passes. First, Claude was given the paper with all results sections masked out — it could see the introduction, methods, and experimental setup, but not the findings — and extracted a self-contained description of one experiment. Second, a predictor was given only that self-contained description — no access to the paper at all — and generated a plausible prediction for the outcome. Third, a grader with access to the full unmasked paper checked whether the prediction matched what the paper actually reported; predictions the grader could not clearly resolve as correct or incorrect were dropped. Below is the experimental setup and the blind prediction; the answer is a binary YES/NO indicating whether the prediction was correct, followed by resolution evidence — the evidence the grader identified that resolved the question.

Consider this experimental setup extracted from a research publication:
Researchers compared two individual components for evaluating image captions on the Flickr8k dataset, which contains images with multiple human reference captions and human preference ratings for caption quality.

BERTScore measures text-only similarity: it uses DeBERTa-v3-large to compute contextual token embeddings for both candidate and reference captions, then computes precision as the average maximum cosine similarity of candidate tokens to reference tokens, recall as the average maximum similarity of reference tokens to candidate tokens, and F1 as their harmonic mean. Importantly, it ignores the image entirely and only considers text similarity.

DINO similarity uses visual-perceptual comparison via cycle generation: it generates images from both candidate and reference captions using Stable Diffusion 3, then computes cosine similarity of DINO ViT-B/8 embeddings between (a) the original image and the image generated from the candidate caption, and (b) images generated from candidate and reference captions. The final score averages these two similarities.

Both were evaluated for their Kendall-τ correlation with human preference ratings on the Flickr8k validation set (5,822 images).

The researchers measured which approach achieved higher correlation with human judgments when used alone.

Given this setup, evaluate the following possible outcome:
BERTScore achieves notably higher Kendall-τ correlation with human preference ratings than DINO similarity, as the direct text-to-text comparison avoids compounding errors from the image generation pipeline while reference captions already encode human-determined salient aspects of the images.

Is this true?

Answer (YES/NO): NO